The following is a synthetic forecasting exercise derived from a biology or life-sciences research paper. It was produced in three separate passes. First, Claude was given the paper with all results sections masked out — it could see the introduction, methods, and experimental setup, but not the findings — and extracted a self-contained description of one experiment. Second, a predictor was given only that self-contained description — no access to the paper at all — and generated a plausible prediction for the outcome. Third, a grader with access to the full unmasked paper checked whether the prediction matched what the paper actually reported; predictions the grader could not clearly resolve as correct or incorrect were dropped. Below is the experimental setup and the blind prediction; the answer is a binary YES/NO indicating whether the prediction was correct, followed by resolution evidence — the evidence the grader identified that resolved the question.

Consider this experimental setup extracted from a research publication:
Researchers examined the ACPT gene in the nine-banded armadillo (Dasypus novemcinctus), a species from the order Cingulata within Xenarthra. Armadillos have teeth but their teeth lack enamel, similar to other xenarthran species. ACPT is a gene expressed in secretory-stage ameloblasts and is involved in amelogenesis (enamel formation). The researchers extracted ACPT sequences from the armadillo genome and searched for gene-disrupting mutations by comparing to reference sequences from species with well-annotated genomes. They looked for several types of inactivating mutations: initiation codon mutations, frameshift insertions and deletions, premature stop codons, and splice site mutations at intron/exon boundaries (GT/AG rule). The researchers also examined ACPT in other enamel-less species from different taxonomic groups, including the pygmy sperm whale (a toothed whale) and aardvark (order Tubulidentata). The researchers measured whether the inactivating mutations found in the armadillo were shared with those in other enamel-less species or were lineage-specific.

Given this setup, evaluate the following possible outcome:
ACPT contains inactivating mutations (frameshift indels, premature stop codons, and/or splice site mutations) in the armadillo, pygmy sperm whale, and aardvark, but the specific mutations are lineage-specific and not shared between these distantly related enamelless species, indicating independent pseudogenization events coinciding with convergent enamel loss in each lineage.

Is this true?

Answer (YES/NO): YES